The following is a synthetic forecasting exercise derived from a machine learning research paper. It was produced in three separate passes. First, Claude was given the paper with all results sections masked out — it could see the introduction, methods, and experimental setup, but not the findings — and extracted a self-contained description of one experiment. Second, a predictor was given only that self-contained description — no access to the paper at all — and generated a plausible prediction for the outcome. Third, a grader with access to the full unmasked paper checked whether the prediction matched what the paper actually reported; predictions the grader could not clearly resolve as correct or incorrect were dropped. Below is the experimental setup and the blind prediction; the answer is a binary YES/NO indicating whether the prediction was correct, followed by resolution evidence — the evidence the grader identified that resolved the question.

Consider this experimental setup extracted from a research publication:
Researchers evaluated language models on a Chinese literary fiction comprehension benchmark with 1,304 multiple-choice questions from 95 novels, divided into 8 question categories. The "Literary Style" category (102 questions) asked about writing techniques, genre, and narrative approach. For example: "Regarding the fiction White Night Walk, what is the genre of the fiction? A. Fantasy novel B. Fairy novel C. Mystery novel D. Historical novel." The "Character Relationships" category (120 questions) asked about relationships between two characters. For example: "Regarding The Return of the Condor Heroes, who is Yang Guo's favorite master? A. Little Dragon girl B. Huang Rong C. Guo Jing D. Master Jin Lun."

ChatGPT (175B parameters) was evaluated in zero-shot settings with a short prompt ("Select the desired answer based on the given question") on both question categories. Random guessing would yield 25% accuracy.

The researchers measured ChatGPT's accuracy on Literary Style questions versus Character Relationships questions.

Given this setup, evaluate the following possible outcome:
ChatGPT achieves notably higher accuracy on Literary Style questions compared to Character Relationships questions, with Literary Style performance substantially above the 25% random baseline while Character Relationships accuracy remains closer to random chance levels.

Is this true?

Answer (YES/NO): NO